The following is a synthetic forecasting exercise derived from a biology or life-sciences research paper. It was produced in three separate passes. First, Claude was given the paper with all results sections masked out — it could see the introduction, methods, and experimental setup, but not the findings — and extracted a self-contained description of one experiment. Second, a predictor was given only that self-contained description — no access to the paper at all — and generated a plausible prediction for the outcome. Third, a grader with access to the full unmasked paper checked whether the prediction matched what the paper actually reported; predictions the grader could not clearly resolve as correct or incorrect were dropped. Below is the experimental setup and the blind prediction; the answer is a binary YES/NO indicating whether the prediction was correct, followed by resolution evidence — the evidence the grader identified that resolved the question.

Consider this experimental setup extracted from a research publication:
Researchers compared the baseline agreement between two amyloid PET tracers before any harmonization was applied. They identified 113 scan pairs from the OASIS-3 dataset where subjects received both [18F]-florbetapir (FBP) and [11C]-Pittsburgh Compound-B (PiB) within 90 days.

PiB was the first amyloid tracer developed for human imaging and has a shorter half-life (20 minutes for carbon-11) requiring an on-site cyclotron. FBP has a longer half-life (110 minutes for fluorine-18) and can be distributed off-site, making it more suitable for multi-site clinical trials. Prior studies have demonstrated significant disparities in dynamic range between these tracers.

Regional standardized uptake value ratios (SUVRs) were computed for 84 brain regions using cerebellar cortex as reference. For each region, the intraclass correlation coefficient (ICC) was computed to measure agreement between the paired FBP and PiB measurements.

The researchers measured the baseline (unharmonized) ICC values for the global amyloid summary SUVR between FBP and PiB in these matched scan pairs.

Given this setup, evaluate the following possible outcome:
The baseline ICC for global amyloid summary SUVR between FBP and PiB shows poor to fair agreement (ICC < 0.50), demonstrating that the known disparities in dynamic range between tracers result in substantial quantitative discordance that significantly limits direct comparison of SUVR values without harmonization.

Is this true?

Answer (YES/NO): NO